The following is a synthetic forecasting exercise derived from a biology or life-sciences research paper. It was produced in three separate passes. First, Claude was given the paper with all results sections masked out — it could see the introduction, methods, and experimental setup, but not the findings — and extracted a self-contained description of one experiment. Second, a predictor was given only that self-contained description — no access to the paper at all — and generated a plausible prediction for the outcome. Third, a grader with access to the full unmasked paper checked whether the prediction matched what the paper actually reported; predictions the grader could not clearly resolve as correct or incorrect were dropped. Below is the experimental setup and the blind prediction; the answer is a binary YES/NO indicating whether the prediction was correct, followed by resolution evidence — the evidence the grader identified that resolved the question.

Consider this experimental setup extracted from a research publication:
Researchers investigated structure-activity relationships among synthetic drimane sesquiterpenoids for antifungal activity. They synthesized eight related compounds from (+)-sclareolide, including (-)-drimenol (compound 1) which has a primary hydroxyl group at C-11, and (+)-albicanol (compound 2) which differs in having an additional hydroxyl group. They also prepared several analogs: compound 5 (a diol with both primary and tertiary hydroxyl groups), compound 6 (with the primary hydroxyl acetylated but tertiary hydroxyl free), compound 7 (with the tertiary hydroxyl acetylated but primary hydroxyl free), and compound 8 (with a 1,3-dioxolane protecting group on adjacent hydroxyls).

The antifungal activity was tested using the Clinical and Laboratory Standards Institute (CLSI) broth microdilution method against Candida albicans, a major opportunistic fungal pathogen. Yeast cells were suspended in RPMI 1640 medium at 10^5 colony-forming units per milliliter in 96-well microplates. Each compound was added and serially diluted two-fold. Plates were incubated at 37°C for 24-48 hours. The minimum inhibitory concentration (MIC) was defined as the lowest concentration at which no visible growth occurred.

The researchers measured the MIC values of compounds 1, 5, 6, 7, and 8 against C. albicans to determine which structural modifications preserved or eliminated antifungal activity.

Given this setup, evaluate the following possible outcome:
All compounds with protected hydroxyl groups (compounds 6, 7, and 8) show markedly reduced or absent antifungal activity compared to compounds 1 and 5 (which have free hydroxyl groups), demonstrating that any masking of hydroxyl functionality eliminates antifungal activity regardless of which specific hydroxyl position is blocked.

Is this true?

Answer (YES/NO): NO